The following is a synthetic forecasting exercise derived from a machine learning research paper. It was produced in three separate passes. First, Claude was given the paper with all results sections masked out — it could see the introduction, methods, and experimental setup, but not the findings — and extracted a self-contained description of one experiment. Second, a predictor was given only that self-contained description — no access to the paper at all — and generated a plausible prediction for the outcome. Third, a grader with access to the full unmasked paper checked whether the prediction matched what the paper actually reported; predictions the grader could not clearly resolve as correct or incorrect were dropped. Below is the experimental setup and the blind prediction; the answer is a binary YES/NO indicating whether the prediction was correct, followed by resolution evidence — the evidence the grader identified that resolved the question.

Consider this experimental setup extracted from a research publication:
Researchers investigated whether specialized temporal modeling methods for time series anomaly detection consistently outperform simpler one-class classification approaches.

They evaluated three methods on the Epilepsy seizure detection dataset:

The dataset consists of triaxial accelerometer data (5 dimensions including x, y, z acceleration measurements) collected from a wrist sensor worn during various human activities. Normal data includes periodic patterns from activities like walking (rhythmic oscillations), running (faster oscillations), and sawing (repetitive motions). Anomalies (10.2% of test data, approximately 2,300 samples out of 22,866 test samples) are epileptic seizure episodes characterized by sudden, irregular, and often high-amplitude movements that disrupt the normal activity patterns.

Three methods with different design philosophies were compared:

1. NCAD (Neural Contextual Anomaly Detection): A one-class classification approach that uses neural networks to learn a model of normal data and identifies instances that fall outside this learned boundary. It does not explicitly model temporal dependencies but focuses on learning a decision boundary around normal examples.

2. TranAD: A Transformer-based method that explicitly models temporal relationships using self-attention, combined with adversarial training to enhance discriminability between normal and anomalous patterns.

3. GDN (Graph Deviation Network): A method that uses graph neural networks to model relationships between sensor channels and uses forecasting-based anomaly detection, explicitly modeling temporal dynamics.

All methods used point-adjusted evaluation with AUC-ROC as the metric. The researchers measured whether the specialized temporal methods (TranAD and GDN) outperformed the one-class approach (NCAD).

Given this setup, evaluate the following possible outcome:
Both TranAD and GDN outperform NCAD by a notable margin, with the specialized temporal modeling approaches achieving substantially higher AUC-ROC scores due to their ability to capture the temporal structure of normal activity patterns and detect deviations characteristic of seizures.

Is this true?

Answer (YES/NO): NO